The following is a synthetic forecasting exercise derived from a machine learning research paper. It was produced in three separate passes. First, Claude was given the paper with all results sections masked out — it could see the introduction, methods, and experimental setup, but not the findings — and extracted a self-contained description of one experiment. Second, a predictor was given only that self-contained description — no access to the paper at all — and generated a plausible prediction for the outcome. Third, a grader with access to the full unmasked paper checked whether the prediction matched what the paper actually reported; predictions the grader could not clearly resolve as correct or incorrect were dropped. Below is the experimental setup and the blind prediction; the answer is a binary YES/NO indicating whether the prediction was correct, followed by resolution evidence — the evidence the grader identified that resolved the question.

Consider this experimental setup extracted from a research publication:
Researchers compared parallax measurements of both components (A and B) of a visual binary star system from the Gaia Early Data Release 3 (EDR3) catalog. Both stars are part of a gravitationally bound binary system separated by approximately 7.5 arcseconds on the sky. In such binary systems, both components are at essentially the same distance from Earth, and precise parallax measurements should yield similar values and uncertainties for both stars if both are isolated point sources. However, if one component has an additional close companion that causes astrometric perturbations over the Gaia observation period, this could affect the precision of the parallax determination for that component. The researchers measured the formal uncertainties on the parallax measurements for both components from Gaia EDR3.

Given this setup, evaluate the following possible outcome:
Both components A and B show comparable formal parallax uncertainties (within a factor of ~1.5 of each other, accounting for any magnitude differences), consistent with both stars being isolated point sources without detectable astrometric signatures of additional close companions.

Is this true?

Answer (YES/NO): NO